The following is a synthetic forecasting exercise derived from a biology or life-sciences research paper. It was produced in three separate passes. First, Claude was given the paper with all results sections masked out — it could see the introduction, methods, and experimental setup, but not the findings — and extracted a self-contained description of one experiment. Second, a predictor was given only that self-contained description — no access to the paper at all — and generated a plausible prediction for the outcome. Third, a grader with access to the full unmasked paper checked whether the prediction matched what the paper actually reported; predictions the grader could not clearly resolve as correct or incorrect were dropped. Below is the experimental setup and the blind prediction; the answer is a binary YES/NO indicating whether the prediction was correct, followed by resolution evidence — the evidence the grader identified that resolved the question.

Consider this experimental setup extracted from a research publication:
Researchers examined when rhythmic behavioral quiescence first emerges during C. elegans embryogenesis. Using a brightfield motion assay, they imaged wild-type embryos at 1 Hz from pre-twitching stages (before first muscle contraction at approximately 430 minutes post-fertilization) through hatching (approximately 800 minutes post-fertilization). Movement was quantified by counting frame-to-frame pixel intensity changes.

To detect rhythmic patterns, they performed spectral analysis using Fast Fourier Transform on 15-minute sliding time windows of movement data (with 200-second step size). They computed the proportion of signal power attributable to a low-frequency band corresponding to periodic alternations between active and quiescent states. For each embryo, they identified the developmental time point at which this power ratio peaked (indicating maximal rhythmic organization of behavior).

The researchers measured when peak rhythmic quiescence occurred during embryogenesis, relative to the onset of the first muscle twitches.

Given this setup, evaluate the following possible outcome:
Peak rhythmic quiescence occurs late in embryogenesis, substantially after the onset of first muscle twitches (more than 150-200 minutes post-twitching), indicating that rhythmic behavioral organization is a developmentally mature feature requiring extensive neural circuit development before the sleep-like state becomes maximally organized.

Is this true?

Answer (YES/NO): YES